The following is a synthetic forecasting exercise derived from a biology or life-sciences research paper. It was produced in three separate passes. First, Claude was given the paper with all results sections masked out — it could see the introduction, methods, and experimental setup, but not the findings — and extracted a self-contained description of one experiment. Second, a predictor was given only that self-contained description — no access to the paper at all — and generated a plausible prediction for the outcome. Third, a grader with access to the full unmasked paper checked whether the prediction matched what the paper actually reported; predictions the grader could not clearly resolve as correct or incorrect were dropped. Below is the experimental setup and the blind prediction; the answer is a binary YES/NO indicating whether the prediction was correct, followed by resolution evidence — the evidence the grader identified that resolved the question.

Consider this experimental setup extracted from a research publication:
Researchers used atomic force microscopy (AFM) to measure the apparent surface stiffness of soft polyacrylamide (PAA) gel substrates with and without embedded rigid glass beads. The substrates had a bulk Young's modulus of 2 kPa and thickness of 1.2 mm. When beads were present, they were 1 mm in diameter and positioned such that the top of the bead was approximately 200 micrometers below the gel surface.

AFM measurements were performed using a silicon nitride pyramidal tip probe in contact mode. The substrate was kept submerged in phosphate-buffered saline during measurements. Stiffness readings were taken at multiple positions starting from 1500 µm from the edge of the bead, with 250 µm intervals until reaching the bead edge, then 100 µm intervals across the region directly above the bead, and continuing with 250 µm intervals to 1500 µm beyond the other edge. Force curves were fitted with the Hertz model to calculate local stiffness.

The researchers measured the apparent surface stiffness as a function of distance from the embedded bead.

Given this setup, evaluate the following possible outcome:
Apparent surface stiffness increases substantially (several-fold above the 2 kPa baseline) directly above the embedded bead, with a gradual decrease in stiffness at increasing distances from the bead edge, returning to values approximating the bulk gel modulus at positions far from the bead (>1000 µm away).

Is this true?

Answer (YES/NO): NO